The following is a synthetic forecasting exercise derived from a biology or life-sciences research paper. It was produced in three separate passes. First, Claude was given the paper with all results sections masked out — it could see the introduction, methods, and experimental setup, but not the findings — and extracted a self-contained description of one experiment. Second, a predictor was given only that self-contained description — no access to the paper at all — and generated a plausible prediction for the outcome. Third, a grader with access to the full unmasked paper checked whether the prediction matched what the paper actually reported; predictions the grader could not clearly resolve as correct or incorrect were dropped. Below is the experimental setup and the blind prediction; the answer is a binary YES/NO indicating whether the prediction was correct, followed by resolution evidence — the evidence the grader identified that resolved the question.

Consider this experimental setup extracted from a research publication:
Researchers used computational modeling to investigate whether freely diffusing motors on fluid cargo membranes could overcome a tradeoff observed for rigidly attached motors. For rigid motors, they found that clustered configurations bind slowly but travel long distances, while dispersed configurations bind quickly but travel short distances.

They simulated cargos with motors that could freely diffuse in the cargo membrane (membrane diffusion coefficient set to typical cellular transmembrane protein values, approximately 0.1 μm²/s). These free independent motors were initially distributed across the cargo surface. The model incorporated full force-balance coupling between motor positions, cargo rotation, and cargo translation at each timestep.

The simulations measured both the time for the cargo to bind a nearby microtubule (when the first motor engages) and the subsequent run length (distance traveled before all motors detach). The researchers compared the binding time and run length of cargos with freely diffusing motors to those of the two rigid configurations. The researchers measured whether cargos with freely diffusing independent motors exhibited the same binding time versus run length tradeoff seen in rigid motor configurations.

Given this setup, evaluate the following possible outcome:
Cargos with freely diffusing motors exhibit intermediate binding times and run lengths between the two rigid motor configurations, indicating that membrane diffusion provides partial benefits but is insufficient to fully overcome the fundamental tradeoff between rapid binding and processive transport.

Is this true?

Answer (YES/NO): NO